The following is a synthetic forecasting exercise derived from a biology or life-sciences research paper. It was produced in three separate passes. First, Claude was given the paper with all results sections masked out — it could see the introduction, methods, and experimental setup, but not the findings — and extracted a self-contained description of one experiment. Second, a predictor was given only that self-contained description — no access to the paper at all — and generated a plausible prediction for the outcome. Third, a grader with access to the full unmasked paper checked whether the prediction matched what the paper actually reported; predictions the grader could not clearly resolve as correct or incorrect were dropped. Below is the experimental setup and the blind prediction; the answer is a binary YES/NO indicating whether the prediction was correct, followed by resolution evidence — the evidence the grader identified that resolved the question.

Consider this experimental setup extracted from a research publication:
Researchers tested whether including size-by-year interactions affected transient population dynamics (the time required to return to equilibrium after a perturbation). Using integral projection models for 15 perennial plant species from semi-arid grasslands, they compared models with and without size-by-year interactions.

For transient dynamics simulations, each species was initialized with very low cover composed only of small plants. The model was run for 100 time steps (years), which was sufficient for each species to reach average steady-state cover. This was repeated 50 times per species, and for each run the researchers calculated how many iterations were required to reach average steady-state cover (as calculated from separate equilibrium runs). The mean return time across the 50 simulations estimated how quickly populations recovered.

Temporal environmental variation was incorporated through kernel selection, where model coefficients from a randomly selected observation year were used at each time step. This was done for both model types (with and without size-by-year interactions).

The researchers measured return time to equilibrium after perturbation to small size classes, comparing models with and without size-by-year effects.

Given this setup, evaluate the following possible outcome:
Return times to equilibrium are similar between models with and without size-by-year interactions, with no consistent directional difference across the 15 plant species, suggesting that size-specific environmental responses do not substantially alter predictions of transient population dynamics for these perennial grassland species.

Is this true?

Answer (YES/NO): YES